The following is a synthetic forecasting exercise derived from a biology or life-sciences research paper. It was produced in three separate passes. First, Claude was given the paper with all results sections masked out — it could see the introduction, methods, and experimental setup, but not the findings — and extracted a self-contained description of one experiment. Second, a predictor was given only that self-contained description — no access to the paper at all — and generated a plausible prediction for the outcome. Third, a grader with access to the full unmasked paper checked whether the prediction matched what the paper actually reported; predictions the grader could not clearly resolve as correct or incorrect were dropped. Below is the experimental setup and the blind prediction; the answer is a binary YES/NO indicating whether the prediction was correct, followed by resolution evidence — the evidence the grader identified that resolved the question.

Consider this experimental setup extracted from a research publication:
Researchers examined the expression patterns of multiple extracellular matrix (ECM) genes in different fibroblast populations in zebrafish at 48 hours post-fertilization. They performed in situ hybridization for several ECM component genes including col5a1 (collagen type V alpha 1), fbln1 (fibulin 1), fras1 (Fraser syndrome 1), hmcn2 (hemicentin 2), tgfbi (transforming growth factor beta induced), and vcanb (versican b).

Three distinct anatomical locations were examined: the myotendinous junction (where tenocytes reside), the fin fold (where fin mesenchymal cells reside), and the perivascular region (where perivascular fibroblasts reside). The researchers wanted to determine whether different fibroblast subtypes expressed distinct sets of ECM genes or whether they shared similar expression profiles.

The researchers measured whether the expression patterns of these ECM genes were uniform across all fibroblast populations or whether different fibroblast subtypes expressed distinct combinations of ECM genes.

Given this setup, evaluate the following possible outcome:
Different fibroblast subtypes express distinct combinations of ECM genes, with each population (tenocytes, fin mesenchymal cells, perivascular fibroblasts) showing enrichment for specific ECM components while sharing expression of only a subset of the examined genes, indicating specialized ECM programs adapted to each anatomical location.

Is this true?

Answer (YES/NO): YES